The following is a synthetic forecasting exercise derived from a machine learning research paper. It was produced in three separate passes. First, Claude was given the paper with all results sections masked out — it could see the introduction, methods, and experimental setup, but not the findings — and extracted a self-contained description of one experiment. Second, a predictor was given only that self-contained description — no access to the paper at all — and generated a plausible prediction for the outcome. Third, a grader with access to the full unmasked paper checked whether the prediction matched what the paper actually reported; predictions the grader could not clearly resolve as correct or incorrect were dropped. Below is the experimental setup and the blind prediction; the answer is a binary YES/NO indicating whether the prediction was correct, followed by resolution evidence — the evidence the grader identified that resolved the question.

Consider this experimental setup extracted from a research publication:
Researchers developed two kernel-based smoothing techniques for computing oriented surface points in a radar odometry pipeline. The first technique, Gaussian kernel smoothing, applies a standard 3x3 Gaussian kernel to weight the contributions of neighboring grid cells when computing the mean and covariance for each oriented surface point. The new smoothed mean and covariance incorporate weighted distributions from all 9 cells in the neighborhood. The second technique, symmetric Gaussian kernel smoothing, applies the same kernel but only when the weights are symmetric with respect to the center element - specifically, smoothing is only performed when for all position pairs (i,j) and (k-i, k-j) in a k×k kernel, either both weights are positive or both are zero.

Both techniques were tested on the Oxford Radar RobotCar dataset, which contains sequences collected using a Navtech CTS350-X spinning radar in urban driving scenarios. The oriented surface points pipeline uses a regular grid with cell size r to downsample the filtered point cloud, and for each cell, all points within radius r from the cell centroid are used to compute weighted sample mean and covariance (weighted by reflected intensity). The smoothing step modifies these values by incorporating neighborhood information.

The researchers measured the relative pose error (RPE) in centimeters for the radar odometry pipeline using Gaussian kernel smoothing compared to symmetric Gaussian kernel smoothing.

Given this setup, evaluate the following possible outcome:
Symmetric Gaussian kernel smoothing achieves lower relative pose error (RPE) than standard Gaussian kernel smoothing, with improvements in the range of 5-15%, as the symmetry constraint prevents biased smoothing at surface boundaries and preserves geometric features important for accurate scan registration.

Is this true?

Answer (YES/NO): NO